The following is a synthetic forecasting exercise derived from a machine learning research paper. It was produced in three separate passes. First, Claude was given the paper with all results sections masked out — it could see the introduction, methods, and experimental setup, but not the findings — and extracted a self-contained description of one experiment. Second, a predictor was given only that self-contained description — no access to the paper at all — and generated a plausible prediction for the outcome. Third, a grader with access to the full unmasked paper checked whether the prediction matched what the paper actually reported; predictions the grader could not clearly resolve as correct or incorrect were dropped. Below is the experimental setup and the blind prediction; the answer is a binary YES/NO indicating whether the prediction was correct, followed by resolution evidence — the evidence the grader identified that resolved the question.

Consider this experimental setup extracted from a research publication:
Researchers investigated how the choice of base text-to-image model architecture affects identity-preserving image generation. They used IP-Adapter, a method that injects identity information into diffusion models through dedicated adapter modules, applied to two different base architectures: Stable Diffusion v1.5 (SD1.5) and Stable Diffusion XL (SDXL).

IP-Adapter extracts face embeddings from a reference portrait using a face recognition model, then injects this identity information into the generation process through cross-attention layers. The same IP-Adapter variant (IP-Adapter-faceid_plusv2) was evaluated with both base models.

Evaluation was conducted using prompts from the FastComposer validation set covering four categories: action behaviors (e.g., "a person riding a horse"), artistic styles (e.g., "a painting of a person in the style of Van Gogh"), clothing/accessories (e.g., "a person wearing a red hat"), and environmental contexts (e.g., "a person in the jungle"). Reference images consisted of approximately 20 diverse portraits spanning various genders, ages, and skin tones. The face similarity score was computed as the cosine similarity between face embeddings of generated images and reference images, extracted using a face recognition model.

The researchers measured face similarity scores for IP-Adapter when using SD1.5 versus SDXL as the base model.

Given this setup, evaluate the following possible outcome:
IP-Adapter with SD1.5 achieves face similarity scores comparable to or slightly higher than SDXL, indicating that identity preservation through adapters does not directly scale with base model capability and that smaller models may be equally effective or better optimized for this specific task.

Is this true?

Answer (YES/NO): NO